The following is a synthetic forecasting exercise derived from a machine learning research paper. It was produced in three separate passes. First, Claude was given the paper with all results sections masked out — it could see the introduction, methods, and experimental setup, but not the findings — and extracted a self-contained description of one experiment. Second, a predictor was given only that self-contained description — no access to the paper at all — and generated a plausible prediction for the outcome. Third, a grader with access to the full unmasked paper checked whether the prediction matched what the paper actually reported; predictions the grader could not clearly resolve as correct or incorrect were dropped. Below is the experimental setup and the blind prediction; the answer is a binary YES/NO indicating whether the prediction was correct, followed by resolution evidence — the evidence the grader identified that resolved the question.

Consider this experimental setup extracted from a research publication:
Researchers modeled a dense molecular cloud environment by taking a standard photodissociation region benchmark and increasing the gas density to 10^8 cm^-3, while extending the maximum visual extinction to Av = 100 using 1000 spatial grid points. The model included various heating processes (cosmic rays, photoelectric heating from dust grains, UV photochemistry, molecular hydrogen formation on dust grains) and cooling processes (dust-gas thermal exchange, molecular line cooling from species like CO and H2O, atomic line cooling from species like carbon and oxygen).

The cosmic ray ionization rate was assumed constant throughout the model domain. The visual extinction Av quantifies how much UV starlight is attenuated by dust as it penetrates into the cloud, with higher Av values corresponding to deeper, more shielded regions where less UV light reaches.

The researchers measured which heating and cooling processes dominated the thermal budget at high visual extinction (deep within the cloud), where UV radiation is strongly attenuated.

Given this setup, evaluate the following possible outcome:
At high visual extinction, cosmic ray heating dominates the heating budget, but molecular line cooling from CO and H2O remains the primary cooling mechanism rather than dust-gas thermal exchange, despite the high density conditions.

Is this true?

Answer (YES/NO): NO